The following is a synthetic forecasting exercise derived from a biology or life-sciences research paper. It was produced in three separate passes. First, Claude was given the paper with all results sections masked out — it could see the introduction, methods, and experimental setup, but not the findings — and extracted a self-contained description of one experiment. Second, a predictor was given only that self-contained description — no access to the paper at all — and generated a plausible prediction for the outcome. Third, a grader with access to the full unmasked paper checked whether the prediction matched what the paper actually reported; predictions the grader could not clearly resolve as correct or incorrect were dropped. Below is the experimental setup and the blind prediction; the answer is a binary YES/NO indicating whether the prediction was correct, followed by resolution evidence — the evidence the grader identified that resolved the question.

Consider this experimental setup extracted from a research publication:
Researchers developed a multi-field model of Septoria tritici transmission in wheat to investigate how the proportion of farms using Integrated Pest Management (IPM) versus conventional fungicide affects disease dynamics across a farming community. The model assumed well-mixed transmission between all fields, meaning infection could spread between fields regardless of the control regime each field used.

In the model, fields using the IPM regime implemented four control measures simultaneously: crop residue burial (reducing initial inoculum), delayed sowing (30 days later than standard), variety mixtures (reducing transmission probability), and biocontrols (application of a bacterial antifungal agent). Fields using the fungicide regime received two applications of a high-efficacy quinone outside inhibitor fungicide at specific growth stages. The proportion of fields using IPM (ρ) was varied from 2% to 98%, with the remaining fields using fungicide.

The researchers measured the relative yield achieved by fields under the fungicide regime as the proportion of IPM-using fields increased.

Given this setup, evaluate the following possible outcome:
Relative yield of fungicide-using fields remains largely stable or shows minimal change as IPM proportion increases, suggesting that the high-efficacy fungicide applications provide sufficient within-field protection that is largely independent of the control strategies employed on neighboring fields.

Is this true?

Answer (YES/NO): NO